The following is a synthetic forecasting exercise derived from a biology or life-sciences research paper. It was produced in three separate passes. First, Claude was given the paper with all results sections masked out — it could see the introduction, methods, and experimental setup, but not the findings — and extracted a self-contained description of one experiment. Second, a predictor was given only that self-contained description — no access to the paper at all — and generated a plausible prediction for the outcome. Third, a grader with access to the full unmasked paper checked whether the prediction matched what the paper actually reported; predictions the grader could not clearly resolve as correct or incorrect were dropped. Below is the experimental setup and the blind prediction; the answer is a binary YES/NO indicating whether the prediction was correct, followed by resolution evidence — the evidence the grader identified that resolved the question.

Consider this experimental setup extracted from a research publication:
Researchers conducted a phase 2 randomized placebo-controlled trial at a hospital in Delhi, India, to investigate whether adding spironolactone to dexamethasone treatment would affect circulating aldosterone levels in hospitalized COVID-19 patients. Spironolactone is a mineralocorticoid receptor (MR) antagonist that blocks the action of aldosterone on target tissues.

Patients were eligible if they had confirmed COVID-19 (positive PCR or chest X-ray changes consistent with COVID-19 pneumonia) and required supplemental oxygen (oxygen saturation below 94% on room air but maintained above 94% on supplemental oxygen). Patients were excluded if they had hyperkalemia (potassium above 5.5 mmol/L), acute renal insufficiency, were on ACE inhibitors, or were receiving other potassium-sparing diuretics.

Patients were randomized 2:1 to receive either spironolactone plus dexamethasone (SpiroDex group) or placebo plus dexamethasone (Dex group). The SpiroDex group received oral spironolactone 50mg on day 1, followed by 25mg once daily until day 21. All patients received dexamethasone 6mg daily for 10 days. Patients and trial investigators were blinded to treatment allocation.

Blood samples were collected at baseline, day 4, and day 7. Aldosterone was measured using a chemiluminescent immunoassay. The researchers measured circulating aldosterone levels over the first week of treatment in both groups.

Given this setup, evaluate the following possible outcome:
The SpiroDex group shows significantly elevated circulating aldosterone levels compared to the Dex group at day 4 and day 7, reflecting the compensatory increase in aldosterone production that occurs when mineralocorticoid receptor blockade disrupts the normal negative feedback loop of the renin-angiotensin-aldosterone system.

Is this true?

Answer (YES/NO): NO